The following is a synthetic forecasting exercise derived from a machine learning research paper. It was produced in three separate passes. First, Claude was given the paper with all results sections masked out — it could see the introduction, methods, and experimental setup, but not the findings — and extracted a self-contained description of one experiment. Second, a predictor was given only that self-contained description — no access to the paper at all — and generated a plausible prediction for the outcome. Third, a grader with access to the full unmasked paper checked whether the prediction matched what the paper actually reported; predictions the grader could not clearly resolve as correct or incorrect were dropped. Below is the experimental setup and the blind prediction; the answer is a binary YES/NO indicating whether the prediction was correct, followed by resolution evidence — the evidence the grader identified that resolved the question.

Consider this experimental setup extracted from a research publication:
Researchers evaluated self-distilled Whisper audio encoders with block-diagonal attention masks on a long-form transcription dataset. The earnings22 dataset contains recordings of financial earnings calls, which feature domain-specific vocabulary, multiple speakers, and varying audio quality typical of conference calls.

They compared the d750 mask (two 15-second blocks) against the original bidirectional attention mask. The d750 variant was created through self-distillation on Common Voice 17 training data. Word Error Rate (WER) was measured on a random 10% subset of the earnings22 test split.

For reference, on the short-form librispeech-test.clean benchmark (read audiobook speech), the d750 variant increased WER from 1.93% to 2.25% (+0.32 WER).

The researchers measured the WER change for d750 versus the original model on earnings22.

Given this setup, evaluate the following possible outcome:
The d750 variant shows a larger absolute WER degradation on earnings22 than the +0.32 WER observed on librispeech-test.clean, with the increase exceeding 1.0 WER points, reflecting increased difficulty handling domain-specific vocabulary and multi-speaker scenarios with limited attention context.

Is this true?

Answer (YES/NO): YES